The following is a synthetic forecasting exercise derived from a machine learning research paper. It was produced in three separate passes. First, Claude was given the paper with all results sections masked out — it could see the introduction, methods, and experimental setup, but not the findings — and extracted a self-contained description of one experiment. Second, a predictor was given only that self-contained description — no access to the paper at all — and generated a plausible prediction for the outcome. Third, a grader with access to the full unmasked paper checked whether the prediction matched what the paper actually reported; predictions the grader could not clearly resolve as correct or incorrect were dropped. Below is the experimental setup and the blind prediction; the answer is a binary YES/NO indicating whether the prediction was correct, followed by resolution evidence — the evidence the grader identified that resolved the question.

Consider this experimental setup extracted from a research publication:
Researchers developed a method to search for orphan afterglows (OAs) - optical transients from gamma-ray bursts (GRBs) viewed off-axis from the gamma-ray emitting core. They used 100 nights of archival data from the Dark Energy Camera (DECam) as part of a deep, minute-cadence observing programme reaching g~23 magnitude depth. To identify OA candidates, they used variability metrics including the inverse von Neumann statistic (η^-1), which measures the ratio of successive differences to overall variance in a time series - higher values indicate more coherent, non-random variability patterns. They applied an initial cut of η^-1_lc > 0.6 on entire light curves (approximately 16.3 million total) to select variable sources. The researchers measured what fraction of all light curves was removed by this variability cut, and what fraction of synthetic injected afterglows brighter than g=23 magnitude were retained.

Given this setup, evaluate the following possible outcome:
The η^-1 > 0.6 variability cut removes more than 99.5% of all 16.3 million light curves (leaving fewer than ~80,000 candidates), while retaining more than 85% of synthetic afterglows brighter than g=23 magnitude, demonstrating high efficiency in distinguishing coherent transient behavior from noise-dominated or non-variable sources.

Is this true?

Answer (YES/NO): NO